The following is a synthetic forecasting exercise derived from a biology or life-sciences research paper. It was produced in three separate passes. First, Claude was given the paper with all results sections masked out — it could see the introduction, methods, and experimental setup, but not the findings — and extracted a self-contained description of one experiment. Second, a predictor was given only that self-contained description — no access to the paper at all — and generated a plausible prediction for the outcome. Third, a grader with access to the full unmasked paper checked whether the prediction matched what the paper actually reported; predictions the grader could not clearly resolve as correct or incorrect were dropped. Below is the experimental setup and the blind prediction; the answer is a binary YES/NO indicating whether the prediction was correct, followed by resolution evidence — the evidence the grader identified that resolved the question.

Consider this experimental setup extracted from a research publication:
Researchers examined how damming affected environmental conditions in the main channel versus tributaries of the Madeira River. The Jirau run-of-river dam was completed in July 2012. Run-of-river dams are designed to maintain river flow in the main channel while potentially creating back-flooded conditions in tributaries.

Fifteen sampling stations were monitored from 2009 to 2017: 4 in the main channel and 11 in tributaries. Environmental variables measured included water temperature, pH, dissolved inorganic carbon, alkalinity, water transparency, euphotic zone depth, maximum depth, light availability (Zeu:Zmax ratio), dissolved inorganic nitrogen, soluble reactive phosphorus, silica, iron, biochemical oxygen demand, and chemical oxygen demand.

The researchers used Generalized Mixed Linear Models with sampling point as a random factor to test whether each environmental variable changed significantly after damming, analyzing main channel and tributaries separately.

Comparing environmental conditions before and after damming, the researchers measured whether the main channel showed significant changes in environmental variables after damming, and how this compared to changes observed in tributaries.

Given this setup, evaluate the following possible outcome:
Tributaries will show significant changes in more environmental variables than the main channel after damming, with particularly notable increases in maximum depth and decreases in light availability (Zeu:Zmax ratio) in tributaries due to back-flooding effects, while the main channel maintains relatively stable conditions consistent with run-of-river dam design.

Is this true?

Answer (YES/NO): NO